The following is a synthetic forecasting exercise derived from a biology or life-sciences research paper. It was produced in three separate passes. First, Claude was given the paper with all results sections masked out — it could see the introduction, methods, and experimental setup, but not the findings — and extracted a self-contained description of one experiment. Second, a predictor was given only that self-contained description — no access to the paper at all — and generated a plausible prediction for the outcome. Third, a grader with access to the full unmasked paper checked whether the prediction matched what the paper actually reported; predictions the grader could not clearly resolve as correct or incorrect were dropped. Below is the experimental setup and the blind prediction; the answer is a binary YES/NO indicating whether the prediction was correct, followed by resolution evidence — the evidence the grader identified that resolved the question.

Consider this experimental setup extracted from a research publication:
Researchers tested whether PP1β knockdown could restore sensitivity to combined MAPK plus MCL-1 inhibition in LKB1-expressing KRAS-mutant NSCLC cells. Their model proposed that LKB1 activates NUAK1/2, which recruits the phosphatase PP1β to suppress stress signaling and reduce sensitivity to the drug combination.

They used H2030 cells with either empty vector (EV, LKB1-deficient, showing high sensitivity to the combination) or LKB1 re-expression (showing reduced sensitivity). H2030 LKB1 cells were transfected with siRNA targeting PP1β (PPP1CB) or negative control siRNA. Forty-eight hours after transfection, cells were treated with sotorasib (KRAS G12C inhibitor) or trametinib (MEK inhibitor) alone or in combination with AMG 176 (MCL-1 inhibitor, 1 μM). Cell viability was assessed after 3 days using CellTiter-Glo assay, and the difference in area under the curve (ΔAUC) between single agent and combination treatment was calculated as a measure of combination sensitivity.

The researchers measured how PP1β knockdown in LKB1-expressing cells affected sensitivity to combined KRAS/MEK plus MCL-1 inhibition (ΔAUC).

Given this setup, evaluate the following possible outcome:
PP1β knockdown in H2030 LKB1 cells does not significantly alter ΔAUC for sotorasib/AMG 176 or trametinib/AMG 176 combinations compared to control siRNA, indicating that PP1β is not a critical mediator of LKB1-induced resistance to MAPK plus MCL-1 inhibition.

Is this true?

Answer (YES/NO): NO